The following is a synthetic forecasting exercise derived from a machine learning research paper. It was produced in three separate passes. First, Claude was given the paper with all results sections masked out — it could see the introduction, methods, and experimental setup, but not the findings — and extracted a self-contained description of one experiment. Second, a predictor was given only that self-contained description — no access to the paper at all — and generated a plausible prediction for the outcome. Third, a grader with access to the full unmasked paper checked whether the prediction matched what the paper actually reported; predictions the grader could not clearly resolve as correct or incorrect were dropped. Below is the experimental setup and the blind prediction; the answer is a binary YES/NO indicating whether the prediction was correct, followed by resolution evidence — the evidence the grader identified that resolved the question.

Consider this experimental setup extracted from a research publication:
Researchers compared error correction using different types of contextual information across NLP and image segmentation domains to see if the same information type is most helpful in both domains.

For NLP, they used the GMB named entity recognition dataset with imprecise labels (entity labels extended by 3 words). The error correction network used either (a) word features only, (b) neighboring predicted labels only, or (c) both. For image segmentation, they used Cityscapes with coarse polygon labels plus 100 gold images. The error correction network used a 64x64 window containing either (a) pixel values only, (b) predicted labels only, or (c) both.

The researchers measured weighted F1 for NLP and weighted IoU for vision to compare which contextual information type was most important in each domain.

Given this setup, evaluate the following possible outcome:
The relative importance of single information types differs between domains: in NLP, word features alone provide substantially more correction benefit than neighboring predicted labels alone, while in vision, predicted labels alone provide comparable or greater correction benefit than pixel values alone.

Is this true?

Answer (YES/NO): NO